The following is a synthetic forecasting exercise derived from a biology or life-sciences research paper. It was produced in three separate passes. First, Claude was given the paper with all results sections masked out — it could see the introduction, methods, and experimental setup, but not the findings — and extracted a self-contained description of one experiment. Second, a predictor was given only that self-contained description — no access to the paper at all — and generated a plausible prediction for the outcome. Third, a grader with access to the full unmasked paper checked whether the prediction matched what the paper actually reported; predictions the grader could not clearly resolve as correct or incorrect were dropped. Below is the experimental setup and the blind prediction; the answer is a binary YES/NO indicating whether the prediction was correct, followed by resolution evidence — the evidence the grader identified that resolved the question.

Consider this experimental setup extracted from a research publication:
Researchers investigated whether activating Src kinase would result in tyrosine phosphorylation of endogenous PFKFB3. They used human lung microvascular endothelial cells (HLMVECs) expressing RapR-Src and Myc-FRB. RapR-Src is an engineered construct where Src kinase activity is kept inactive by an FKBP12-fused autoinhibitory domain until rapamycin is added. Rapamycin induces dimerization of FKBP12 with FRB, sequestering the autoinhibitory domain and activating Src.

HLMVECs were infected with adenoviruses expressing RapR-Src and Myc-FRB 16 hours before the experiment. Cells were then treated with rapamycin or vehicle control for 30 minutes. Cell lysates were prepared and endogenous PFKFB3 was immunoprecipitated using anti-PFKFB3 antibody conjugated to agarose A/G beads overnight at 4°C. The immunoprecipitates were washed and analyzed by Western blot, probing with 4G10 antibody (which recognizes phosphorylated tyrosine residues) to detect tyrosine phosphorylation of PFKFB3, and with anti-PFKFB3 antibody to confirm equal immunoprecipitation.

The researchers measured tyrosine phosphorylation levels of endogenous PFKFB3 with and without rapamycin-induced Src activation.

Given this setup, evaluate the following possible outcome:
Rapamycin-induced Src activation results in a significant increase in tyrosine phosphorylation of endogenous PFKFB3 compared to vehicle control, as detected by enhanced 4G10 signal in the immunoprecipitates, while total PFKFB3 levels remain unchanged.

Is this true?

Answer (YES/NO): YES